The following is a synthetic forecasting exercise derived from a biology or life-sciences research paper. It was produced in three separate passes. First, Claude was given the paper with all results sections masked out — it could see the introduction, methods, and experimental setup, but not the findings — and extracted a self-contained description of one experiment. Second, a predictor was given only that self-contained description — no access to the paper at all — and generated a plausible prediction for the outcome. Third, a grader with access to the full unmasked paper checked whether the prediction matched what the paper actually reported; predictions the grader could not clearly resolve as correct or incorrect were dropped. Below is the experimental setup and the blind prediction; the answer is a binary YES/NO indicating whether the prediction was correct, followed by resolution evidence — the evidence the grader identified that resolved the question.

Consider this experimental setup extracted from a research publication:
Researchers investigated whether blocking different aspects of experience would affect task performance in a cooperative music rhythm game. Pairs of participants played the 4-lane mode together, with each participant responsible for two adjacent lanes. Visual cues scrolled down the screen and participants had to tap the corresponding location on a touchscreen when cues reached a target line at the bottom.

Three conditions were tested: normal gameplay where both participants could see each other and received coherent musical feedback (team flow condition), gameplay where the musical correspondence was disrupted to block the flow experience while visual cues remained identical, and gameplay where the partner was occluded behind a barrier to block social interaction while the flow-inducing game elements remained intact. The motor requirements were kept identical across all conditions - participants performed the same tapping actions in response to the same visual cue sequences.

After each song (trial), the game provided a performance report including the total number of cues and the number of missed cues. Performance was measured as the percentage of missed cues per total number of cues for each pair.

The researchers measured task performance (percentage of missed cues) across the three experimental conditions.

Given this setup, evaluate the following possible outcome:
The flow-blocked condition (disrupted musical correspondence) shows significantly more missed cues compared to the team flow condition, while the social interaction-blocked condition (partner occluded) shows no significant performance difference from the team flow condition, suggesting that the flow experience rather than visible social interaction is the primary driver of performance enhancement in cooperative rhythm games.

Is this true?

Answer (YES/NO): NO